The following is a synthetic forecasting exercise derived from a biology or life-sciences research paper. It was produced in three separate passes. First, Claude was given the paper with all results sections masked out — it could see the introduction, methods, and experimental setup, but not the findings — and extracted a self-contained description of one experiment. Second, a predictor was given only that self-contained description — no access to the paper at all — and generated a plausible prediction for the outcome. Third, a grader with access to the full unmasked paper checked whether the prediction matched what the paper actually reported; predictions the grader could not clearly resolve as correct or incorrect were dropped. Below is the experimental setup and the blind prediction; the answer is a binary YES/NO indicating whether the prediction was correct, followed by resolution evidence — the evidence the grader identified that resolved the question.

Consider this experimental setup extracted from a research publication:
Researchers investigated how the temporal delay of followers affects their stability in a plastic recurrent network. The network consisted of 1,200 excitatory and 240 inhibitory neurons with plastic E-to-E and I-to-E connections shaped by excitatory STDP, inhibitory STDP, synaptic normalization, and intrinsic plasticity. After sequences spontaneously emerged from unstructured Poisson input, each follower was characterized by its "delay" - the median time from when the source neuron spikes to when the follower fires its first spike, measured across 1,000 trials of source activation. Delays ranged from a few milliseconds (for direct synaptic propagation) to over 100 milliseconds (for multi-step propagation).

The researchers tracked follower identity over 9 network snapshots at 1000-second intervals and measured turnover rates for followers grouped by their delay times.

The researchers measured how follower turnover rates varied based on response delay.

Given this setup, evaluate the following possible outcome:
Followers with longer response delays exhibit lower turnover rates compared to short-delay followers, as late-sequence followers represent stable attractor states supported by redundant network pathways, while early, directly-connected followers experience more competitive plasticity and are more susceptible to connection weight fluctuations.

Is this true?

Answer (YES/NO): NO